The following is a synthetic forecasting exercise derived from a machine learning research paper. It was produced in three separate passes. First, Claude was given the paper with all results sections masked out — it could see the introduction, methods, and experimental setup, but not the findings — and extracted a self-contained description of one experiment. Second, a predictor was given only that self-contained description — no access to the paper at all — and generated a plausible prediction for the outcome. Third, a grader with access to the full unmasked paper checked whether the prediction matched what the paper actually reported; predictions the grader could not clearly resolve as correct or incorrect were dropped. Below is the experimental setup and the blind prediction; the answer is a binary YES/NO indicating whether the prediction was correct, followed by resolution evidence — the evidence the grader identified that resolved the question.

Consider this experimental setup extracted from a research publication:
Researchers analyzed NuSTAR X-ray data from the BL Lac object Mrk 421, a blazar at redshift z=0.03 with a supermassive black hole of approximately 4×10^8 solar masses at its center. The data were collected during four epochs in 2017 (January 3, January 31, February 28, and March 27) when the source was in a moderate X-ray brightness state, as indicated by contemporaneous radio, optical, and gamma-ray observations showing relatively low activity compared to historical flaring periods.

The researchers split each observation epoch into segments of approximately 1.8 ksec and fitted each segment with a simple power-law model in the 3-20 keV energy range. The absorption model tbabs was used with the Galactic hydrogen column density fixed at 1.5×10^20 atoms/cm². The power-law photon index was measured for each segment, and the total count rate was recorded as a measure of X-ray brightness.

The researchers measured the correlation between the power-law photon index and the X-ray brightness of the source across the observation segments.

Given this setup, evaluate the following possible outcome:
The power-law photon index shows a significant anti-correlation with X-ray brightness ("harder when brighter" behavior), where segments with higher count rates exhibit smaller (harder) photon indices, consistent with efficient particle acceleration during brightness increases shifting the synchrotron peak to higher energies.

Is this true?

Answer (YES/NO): YES